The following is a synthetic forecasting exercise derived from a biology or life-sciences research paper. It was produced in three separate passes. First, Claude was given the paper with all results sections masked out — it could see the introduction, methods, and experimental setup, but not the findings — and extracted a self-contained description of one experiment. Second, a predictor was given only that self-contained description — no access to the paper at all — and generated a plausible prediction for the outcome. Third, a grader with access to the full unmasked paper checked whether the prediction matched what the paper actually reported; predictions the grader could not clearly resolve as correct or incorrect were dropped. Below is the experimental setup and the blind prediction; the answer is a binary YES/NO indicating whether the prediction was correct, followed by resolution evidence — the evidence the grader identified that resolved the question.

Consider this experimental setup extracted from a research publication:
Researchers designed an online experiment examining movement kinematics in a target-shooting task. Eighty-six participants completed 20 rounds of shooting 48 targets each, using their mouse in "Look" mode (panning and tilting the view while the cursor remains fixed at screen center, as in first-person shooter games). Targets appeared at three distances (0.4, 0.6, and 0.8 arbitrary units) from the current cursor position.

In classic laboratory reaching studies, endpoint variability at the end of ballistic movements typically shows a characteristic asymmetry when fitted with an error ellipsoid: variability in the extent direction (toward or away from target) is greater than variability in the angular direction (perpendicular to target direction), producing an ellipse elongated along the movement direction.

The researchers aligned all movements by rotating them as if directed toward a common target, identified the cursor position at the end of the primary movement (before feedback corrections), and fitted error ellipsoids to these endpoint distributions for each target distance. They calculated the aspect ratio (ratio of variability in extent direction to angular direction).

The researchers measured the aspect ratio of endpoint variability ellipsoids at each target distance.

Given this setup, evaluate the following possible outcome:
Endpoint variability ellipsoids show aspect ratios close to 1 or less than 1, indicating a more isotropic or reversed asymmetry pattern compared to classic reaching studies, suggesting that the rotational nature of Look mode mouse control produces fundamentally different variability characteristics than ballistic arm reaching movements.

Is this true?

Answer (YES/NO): NO